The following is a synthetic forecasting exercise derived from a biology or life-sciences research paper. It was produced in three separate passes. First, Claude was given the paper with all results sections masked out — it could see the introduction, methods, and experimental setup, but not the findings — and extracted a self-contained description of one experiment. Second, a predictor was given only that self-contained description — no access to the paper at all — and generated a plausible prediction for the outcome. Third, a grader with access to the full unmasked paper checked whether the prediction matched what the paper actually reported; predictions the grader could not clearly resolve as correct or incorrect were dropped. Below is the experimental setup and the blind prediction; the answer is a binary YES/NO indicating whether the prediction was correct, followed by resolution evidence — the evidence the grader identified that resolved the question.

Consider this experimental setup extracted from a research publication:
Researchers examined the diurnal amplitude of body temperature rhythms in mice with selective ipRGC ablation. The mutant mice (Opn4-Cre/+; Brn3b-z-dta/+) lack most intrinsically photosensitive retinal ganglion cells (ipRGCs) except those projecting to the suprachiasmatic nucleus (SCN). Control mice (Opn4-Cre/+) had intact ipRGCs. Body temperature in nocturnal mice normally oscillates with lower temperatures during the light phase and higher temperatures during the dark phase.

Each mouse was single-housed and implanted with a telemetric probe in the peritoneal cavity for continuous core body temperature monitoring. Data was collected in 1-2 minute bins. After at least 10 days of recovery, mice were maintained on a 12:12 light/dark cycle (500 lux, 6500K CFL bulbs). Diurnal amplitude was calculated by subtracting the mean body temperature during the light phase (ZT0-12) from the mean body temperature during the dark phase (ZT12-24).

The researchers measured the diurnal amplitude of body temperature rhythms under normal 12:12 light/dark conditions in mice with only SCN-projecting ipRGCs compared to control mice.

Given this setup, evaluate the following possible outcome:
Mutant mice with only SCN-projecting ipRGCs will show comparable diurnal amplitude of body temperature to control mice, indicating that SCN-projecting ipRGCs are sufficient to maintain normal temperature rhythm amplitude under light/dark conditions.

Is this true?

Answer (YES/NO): YES